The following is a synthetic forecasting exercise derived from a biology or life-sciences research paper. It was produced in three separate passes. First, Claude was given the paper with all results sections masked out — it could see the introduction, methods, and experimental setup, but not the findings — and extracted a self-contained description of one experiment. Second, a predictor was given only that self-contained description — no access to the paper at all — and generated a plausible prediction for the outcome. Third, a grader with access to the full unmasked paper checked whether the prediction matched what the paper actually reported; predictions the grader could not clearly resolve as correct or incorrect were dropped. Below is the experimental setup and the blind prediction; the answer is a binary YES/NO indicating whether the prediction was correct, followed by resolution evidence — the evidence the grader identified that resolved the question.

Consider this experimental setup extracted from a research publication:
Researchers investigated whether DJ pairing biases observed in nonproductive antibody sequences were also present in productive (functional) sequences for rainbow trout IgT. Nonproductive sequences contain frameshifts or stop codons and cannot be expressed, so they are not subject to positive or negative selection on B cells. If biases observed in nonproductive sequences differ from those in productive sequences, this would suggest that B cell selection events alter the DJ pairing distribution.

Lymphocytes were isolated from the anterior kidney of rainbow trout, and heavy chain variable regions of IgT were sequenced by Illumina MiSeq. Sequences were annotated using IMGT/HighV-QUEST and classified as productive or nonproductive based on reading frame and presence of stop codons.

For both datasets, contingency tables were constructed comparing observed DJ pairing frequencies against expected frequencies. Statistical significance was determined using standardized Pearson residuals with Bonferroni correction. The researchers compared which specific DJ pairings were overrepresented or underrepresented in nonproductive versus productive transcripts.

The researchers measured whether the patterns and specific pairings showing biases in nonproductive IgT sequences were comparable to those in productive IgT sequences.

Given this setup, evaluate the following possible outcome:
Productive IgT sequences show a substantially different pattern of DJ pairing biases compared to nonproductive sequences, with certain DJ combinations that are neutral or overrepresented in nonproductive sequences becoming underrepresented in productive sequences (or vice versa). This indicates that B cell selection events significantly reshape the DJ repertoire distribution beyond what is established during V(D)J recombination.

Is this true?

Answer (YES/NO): NO